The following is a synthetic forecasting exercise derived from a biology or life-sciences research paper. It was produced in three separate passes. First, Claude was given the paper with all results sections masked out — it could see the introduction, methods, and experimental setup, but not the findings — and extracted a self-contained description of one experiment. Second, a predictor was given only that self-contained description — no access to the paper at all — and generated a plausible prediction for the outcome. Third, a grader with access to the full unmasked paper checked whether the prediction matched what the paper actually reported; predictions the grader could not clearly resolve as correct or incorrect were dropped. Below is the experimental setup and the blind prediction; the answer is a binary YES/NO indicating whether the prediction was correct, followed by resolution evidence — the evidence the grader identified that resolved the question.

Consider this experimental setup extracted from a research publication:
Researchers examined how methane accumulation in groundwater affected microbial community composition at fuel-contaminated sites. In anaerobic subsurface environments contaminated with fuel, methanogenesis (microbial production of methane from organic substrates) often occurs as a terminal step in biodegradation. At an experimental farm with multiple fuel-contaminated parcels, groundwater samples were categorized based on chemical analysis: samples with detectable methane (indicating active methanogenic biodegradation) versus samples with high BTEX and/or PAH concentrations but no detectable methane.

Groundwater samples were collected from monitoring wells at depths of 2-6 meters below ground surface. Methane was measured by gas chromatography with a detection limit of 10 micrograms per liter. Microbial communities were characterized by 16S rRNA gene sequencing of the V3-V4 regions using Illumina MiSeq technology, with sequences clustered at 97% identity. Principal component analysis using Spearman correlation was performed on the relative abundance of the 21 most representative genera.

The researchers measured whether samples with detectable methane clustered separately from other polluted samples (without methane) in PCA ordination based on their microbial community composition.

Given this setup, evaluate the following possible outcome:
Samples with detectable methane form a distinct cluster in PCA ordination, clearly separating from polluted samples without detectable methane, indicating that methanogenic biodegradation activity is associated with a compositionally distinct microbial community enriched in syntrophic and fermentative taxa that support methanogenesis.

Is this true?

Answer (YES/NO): NO